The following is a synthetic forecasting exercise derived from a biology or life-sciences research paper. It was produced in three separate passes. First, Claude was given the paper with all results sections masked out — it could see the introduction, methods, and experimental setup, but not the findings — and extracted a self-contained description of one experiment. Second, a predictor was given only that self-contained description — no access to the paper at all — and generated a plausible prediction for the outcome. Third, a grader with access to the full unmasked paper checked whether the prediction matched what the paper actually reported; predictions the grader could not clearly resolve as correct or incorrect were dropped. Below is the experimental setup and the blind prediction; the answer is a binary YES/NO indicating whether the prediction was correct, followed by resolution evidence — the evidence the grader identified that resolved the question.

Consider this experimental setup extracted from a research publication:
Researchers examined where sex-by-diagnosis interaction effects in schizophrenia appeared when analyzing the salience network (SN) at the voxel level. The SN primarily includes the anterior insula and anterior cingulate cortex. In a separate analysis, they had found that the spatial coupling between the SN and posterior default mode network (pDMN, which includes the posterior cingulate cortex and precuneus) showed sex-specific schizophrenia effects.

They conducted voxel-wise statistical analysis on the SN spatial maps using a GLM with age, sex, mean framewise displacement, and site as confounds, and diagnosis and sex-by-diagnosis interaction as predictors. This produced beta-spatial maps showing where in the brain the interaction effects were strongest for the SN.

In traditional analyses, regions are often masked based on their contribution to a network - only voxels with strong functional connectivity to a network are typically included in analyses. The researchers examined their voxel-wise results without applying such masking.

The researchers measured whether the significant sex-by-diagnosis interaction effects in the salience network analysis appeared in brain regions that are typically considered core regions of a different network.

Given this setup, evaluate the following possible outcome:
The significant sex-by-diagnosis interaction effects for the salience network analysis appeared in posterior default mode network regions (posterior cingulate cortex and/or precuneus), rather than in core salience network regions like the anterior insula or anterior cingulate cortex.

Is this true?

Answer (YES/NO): YES